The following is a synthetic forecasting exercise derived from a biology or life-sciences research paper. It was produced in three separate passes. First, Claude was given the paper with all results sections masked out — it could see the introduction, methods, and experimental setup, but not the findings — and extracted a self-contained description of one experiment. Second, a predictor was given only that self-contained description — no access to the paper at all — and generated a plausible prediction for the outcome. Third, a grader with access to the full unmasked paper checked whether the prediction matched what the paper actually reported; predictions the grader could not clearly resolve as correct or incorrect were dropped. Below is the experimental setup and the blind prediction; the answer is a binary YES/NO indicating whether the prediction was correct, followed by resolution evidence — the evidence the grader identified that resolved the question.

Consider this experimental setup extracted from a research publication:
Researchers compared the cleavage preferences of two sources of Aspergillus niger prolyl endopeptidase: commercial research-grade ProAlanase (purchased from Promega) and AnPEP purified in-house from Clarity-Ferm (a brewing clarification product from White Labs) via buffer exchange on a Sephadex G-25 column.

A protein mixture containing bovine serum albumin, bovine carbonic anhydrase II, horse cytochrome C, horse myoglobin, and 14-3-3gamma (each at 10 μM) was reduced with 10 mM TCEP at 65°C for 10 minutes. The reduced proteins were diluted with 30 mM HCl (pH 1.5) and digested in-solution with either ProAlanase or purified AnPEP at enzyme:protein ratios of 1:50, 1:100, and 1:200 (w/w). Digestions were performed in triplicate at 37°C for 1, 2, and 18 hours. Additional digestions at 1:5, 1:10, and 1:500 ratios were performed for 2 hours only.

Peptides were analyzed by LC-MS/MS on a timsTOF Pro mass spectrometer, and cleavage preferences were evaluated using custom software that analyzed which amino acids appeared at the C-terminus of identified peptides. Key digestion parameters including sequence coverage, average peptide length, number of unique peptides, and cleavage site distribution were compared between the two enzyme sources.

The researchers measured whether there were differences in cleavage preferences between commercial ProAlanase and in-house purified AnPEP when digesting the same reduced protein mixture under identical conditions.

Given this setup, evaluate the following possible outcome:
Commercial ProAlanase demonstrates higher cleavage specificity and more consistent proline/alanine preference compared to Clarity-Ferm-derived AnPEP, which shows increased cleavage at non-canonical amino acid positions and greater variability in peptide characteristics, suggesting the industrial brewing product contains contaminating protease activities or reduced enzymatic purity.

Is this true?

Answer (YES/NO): NO